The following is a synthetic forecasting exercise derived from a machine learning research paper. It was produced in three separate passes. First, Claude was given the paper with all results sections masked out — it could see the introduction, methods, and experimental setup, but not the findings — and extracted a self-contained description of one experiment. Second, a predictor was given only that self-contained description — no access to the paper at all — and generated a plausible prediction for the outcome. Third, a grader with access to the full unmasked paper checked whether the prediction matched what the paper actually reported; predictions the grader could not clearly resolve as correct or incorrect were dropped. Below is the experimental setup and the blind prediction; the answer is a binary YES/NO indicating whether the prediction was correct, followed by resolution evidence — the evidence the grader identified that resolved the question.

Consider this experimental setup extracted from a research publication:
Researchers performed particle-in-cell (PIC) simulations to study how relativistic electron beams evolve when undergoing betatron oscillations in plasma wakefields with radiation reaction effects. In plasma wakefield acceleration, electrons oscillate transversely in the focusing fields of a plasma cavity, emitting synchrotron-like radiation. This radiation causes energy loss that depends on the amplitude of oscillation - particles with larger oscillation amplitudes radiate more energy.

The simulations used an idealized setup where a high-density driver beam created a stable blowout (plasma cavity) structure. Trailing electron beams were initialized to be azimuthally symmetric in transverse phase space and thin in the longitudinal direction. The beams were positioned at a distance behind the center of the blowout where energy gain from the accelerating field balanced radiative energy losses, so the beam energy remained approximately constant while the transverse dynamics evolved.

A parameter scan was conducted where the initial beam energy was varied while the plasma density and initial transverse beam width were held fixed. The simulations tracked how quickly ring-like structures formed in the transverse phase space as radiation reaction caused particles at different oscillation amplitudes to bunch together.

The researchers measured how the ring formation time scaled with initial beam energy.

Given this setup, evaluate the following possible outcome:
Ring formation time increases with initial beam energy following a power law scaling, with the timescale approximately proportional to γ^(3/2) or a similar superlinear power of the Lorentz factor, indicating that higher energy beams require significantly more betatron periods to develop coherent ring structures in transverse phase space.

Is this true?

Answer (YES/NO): NO